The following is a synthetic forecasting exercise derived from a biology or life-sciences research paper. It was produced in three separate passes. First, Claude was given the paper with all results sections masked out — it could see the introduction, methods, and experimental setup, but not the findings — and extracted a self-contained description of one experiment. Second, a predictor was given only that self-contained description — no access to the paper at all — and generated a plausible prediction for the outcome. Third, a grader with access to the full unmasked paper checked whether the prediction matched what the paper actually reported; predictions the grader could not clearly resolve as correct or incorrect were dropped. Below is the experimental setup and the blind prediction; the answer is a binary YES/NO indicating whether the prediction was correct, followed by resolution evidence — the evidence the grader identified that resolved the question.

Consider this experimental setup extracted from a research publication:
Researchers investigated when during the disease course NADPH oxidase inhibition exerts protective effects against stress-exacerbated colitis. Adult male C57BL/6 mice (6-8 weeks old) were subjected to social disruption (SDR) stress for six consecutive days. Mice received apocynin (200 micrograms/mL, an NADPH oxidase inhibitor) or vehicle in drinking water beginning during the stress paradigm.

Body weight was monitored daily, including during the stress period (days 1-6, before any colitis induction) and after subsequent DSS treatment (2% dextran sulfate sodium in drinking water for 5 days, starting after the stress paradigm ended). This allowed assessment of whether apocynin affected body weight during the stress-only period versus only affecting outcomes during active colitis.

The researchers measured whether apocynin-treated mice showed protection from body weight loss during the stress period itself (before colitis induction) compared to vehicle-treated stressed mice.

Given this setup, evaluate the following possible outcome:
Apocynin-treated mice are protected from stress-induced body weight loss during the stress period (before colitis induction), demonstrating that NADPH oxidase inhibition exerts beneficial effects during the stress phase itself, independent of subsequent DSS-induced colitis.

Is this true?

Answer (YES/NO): YES